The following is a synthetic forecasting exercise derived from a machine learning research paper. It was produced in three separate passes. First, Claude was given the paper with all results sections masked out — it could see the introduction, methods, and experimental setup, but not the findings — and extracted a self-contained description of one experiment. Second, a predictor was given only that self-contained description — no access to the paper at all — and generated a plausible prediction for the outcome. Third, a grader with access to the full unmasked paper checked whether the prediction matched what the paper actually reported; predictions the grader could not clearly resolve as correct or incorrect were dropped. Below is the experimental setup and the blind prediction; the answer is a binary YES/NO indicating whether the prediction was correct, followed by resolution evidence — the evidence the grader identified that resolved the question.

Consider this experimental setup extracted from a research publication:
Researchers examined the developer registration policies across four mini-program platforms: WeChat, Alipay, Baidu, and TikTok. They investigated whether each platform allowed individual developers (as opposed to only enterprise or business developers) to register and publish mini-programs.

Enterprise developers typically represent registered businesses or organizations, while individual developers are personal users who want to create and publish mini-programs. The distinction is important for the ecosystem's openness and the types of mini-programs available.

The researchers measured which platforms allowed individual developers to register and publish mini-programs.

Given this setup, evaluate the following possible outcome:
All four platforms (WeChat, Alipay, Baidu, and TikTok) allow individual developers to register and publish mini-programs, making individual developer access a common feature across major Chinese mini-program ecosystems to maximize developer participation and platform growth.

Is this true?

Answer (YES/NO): NO